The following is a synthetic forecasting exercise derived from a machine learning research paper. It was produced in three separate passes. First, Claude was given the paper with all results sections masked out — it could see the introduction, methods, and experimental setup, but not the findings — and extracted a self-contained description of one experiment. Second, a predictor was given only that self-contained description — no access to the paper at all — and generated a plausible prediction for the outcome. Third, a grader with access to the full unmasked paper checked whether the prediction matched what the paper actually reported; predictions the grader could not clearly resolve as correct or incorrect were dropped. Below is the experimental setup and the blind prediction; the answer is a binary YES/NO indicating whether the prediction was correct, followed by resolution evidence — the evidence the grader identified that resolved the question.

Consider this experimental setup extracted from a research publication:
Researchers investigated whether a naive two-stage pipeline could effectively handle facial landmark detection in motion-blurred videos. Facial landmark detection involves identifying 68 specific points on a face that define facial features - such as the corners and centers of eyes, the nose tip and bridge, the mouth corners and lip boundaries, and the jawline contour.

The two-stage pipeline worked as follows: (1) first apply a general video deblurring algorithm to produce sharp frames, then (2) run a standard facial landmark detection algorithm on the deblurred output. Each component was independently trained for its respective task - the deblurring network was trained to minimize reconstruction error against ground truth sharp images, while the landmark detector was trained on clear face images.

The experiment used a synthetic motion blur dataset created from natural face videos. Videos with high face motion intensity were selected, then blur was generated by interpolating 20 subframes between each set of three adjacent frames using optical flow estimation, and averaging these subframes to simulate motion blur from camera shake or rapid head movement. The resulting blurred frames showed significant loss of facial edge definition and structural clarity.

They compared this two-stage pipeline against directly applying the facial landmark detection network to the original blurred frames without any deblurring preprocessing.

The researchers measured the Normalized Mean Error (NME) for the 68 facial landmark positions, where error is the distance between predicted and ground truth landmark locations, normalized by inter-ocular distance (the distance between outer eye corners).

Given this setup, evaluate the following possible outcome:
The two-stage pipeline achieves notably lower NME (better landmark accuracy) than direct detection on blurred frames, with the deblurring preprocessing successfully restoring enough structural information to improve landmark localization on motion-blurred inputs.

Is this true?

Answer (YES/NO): YES